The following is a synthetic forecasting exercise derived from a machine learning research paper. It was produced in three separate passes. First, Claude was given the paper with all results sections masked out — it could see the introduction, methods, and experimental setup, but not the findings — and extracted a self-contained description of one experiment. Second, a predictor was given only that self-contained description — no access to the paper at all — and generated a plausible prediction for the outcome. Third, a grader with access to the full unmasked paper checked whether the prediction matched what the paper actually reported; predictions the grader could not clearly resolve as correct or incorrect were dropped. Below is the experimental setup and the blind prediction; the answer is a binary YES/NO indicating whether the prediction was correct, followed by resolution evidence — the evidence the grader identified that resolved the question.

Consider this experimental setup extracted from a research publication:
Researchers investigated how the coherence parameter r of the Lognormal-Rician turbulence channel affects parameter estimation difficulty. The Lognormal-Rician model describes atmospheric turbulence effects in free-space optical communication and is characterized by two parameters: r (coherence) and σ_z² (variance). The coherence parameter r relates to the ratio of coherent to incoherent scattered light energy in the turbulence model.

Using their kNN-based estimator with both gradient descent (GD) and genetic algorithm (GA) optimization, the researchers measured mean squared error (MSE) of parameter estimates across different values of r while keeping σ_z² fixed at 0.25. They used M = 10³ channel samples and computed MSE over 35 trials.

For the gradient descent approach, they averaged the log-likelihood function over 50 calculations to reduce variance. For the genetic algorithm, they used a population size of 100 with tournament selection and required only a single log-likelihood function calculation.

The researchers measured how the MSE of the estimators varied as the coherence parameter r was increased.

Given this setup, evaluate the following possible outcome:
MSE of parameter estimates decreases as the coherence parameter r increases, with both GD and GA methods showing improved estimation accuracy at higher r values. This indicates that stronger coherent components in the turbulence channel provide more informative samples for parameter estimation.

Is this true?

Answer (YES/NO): NO